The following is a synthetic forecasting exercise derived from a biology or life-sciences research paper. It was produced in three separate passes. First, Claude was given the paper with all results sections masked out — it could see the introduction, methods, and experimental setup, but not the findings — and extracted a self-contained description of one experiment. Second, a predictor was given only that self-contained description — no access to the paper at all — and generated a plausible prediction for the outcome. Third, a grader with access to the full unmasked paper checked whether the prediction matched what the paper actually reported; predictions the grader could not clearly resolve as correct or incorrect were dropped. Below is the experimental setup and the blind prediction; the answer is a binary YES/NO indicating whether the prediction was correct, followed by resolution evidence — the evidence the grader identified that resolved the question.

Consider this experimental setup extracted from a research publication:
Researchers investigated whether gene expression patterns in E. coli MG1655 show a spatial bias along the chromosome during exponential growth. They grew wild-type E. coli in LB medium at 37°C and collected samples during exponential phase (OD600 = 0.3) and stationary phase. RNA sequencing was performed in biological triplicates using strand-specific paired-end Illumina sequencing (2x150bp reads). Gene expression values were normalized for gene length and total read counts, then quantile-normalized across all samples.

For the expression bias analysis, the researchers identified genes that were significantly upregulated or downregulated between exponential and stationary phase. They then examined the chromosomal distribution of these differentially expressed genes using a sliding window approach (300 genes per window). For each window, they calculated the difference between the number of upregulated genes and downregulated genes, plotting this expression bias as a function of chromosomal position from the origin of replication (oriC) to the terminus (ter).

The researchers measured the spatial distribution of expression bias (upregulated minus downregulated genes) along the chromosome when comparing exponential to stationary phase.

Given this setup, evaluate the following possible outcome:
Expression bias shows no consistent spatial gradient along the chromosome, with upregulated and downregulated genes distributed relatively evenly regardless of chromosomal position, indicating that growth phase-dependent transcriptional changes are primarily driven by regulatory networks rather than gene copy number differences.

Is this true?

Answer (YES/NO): NO